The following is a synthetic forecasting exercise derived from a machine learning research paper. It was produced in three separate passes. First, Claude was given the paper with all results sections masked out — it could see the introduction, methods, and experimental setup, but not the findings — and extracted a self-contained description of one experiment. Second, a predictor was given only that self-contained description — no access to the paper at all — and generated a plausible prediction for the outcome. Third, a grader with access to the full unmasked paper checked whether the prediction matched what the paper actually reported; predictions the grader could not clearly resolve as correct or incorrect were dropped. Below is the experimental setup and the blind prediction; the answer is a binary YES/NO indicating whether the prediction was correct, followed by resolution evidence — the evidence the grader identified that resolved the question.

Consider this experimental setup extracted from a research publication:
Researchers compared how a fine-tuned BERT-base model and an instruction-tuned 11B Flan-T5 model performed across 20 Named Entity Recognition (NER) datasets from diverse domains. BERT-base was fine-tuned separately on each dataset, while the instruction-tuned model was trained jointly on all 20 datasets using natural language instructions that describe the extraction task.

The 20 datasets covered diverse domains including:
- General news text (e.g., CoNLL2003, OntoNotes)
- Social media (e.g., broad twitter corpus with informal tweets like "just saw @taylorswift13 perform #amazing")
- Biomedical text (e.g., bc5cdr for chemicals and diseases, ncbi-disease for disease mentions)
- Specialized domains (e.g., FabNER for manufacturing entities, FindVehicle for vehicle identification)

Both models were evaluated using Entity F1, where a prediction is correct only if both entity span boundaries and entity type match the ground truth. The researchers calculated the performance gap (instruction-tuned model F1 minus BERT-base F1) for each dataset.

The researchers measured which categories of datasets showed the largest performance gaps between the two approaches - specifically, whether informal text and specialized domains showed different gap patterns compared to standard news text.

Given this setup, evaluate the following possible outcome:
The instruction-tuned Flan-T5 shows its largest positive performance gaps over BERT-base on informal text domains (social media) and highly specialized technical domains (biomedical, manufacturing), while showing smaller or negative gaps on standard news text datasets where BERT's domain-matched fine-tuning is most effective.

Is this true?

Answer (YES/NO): NO